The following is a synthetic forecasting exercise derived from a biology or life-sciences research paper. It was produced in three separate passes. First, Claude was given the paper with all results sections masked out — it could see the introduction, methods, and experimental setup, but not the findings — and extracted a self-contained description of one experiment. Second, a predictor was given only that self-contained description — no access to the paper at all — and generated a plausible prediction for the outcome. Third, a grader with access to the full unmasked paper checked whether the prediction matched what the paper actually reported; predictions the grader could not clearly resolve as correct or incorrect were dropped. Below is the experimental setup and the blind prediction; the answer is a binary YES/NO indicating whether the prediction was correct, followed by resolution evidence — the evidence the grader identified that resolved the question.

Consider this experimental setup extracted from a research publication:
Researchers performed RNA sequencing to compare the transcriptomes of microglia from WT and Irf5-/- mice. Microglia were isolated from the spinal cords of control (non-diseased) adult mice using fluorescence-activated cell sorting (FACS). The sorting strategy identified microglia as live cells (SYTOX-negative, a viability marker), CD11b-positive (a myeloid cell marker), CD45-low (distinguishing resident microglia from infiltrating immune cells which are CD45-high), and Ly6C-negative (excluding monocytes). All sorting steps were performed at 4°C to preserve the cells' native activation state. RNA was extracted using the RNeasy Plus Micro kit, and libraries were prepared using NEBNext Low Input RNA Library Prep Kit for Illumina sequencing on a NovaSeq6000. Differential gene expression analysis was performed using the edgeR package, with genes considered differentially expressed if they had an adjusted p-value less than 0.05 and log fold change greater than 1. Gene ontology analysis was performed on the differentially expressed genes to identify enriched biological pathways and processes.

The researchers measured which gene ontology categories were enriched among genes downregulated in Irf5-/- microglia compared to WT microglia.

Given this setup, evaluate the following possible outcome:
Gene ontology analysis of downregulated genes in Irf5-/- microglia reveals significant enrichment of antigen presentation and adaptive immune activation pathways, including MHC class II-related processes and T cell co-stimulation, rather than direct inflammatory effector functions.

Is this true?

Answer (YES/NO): NO